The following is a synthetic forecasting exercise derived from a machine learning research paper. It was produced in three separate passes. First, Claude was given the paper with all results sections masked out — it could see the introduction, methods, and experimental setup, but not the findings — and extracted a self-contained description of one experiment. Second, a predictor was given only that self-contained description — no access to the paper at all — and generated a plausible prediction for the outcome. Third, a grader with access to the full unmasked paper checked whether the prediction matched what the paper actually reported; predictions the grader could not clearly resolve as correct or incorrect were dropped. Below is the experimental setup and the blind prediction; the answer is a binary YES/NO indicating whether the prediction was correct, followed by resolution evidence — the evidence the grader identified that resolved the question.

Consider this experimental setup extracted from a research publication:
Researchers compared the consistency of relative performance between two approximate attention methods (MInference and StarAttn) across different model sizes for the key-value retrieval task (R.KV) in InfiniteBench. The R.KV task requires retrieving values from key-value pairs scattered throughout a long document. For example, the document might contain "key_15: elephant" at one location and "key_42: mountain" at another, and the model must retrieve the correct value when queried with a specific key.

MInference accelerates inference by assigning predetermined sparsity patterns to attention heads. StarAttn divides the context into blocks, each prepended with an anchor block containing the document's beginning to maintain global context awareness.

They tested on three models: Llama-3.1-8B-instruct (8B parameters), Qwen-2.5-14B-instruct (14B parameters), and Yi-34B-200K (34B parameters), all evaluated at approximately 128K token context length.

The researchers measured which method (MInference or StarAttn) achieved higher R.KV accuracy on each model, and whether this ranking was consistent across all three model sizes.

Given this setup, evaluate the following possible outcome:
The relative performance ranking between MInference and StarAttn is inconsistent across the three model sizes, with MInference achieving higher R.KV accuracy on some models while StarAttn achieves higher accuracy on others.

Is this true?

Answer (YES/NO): YES